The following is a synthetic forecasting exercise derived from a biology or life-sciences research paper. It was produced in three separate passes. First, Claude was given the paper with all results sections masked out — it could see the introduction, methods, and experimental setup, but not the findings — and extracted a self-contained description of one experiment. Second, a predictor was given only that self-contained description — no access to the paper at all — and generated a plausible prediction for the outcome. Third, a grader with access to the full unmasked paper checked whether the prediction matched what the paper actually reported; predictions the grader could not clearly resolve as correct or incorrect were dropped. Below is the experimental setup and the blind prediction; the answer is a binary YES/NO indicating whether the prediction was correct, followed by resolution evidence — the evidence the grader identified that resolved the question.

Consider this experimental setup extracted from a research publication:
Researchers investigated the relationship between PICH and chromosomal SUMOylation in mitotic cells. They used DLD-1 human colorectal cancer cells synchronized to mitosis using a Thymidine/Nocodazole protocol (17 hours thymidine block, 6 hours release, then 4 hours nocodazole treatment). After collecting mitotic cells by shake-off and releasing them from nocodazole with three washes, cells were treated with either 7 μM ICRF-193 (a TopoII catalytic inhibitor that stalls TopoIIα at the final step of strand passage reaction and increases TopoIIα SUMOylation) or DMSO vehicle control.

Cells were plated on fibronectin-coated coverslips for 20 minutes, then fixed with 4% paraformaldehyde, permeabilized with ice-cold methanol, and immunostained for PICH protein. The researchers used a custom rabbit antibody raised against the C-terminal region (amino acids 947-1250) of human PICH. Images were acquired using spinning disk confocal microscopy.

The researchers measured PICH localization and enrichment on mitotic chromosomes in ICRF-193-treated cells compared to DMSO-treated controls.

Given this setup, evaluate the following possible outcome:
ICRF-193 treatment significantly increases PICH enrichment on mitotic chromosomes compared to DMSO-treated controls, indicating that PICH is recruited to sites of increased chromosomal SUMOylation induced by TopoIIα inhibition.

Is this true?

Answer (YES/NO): YES